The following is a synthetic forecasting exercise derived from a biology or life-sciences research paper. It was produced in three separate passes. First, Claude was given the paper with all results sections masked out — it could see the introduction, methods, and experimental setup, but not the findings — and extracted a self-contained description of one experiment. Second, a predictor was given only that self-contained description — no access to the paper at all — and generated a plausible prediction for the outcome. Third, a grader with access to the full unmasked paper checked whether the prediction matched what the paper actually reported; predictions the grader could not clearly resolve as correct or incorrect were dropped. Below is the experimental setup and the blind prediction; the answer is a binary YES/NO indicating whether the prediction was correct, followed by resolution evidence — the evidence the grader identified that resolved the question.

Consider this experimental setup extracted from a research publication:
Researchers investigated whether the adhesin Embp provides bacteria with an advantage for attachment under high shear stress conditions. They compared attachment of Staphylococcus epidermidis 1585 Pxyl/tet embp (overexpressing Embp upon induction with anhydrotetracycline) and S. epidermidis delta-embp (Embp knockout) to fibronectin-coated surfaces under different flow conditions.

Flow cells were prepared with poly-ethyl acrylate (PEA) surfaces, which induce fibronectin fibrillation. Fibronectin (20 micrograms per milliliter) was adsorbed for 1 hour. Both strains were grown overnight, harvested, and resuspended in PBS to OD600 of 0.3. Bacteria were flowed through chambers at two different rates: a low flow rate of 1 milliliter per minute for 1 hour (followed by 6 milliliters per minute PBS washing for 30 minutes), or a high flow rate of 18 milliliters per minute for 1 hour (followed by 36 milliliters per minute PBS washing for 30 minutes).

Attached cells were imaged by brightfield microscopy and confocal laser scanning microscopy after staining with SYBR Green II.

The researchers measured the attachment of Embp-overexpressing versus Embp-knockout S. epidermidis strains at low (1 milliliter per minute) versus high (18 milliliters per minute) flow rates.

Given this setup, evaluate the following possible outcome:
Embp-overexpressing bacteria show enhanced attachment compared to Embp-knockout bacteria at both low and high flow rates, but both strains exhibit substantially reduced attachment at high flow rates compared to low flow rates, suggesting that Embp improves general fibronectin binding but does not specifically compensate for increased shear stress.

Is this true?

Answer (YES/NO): NO